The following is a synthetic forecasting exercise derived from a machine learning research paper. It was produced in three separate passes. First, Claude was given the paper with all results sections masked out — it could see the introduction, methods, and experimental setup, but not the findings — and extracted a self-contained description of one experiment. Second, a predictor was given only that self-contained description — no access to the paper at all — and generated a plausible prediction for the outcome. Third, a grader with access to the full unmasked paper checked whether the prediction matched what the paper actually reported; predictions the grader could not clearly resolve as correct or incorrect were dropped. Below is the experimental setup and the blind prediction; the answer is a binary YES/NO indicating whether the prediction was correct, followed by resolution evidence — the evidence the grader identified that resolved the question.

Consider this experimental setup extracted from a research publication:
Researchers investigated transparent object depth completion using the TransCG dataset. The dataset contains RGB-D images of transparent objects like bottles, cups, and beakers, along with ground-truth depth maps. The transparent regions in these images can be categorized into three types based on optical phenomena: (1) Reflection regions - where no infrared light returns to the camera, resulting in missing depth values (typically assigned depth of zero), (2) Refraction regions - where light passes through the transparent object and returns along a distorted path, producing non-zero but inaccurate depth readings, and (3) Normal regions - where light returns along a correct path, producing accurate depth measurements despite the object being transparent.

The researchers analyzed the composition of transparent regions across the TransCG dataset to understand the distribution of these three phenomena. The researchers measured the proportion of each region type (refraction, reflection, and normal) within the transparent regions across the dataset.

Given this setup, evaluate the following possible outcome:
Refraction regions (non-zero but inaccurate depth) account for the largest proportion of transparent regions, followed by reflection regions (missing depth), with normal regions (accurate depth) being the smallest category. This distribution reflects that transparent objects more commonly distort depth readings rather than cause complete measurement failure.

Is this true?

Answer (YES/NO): NO